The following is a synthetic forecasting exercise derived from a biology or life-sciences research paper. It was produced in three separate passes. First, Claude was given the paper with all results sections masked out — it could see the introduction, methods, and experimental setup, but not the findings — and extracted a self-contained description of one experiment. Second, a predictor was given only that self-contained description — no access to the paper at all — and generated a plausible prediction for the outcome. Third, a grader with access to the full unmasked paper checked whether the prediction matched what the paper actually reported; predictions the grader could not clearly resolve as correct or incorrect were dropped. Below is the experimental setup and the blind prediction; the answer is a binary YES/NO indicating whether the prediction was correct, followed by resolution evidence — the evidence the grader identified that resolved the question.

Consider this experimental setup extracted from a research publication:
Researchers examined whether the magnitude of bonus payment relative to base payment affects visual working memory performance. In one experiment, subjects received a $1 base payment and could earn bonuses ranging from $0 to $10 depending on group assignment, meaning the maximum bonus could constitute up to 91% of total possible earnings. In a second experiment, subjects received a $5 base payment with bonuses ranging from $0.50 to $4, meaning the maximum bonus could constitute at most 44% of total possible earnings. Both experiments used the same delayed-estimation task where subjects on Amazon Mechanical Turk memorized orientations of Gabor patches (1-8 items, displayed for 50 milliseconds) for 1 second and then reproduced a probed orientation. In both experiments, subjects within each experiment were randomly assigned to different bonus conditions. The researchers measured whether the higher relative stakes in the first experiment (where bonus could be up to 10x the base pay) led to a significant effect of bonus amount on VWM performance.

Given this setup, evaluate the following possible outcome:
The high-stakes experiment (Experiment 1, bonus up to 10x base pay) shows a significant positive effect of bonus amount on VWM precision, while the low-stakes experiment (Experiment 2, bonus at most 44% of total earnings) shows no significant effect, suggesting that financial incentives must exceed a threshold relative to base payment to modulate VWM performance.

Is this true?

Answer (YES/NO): NO